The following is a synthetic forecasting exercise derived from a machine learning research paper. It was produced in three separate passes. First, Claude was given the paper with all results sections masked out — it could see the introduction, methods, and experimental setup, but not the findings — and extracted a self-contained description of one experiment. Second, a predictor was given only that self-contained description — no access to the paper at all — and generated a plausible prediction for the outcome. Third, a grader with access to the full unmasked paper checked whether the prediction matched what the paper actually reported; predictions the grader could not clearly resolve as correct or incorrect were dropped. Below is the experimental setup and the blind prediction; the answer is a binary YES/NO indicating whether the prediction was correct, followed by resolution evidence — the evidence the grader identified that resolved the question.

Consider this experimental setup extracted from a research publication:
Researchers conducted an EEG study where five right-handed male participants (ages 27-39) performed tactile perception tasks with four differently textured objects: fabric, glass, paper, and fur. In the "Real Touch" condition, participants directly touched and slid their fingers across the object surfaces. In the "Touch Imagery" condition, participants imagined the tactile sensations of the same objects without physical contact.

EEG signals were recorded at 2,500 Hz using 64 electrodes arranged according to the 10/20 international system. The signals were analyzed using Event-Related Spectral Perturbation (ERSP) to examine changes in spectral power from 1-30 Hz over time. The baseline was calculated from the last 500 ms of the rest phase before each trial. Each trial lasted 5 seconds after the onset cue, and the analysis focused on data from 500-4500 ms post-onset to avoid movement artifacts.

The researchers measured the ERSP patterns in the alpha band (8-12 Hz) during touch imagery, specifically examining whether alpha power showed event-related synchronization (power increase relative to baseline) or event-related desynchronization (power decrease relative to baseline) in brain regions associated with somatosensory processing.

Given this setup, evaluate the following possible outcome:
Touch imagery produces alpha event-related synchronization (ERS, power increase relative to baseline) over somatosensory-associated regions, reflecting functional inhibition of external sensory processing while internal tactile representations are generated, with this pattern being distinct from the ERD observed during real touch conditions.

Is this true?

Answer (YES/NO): NO